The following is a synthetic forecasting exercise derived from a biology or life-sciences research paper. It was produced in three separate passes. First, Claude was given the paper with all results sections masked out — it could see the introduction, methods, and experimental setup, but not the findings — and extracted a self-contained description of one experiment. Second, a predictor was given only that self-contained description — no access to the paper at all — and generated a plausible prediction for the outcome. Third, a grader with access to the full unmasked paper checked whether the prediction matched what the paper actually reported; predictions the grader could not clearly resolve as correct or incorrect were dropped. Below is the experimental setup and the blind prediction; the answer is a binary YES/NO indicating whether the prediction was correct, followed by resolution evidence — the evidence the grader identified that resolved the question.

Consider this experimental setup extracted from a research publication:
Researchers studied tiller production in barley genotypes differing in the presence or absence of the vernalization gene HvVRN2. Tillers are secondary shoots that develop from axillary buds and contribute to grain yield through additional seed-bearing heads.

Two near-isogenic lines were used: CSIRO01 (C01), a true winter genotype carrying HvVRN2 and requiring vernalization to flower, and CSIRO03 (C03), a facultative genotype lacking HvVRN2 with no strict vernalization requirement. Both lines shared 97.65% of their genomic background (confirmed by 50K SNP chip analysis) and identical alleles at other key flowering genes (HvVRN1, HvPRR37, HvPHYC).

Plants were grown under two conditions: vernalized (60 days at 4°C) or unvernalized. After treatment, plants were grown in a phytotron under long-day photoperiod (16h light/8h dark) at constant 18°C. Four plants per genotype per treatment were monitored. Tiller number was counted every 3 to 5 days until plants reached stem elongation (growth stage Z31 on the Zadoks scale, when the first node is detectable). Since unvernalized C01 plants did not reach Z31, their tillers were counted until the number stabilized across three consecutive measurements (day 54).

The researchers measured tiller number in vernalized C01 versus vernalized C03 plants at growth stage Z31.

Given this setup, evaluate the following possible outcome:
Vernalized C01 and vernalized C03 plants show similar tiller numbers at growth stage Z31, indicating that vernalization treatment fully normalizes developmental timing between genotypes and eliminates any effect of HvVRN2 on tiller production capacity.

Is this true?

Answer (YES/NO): NO